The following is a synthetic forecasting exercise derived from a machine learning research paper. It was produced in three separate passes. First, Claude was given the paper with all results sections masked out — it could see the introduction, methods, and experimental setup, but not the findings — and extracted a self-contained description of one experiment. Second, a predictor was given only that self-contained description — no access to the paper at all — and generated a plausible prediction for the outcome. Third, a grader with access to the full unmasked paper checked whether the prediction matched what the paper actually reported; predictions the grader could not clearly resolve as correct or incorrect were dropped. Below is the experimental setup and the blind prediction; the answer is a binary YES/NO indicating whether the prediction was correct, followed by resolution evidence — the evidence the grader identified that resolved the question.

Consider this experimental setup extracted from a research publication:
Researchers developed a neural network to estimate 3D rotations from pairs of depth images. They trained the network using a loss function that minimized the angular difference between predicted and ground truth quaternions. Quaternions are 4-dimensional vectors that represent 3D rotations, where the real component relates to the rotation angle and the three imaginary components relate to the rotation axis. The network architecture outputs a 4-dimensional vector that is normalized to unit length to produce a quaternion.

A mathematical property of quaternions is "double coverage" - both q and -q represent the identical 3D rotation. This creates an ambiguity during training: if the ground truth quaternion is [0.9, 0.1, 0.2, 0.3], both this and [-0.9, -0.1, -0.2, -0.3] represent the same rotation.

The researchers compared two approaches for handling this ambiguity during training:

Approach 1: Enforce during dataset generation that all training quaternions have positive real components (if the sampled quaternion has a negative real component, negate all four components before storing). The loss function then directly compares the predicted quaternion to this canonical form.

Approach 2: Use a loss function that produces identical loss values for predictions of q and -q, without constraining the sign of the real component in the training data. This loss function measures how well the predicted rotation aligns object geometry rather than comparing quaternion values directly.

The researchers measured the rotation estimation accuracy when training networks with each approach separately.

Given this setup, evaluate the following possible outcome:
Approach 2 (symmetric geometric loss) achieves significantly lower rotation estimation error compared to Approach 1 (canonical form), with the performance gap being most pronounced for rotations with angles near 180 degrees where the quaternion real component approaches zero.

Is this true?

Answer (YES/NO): NO